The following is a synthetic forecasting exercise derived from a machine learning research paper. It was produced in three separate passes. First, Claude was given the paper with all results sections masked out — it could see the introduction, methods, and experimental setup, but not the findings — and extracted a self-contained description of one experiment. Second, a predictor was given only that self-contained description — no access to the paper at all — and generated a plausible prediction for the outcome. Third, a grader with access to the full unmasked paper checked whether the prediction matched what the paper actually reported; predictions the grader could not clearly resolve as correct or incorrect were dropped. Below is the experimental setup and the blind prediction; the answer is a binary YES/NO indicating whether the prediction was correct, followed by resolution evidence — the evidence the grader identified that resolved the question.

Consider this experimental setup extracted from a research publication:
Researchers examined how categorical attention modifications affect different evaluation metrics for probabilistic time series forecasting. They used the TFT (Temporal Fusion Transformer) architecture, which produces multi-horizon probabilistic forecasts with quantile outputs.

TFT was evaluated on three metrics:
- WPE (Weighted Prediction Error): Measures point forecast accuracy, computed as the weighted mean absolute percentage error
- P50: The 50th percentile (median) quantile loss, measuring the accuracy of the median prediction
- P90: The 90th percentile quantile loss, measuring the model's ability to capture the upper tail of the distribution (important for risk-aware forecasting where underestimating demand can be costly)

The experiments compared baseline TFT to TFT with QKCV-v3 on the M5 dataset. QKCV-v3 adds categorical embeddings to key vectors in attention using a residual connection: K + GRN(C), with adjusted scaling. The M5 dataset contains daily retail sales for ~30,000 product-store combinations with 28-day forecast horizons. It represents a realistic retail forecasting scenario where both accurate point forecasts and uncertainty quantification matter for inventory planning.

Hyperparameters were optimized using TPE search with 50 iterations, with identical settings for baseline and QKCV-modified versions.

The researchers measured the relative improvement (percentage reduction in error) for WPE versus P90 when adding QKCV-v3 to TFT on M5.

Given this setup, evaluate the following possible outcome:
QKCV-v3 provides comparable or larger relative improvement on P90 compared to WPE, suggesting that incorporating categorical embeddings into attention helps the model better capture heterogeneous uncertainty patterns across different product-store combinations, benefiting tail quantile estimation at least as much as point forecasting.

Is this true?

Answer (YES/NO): NO